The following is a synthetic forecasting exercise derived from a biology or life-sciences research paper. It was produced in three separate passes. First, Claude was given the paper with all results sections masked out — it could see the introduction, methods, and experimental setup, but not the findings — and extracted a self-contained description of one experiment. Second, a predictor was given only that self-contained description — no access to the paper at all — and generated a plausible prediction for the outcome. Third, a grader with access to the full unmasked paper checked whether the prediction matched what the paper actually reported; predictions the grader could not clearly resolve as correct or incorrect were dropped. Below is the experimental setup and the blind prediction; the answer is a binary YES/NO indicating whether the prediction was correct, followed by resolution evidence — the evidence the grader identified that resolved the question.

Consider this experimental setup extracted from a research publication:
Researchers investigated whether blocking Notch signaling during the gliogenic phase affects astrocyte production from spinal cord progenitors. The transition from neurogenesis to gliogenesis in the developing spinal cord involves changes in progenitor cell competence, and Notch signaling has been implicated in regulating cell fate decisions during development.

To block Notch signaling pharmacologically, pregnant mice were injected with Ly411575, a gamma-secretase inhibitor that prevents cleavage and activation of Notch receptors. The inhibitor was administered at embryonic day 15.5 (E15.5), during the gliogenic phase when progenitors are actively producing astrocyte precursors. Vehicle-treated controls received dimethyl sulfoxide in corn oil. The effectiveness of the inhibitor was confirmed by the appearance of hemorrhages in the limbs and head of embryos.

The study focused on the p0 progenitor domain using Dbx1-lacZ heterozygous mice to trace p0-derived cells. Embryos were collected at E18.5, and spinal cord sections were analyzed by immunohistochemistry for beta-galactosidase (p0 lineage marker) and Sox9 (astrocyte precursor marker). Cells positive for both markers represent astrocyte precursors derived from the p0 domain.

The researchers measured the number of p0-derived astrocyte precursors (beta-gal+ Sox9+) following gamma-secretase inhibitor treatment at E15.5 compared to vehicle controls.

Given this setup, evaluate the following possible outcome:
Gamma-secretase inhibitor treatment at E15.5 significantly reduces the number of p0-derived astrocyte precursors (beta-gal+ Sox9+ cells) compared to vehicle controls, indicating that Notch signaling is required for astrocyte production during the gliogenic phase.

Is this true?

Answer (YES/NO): NO